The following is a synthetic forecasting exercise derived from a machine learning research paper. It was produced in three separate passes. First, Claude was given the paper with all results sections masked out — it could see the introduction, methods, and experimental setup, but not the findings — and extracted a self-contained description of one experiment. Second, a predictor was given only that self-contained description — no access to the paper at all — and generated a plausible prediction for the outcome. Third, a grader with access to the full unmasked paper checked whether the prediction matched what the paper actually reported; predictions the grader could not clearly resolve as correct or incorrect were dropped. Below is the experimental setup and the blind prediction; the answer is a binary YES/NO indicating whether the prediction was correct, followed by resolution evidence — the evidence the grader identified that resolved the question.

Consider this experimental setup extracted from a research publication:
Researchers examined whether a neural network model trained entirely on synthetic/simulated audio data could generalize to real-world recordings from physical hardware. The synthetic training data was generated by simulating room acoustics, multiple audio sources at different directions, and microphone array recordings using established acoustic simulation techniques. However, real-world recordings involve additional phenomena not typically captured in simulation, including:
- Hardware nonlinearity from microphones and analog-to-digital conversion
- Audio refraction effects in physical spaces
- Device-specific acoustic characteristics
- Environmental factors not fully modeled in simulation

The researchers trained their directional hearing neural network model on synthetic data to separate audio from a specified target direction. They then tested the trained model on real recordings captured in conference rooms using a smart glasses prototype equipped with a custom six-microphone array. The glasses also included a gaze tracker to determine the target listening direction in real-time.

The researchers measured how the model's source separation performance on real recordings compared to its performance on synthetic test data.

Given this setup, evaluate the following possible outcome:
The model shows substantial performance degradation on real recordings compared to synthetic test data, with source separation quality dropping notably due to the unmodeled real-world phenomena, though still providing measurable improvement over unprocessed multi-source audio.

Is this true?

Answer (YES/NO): YES